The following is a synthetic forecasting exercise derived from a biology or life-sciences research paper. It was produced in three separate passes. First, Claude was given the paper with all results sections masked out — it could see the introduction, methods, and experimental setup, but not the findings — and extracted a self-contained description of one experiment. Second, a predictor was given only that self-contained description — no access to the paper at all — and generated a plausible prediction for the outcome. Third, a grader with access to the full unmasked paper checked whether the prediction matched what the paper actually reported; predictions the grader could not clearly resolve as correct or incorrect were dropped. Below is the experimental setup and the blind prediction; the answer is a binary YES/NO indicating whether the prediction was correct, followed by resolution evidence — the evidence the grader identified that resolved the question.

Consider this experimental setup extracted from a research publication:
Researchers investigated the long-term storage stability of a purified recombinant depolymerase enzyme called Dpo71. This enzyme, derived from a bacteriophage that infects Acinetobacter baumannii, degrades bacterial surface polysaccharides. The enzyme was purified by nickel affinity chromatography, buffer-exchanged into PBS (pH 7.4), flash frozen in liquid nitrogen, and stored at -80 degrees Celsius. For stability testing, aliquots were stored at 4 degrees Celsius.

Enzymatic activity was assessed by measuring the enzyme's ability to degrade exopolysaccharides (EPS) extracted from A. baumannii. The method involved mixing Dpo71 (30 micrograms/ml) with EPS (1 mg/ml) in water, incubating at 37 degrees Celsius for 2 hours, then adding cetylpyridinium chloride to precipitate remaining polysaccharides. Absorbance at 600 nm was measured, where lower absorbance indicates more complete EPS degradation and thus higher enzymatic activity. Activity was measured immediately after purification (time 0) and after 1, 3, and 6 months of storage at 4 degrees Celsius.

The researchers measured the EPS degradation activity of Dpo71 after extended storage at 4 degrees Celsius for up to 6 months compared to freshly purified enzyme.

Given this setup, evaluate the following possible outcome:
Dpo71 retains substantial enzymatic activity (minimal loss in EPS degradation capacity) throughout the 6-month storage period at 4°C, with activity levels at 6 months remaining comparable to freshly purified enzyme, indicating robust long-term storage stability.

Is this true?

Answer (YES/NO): YES